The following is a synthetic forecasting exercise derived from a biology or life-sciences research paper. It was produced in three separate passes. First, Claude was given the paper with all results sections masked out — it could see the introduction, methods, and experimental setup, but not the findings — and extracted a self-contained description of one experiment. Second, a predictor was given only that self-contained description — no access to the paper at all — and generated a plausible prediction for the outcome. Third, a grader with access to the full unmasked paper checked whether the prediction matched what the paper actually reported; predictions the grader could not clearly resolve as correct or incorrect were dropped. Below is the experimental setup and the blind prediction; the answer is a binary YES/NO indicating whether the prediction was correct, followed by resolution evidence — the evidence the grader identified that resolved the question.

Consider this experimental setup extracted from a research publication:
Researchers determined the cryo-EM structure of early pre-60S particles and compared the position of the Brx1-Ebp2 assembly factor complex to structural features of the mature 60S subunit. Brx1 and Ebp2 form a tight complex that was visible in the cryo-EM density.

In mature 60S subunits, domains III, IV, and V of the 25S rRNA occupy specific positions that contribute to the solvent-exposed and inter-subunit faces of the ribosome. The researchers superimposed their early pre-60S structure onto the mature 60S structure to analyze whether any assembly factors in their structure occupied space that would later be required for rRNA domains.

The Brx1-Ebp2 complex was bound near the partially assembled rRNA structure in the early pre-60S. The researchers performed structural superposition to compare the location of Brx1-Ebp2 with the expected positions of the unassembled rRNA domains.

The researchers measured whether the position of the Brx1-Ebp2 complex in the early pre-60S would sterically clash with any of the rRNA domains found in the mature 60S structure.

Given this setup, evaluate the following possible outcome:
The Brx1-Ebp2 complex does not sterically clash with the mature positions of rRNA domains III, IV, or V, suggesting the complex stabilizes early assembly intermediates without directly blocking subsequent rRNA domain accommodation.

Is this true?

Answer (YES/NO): NO